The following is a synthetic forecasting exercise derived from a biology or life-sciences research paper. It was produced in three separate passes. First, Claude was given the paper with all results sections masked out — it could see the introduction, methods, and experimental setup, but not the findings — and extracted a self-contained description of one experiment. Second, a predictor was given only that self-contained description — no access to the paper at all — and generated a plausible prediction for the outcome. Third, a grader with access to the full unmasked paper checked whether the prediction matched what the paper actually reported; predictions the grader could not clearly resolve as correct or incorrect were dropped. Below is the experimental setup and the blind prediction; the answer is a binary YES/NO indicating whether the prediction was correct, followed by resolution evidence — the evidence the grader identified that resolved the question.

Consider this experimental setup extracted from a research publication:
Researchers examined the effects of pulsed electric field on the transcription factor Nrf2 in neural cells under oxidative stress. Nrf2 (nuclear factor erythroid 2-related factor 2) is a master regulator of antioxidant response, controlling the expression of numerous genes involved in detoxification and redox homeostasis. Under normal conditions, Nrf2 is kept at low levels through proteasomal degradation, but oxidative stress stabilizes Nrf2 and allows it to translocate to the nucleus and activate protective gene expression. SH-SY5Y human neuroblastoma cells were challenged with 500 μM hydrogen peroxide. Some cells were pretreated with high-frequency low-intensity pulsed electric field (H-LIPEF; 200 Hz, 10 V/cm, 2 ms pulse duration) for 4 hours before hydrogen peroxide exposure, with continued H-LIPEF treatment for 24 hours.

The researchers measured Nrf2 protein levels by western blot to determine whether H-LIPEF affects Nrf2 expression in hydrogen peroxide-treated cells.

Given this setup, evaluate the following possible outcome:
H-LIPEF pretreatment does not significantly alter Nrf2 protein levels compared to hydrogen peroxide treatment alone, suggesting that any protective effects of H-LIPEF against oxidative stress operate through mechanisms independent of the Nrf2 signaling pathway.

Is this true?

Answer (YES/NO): NO